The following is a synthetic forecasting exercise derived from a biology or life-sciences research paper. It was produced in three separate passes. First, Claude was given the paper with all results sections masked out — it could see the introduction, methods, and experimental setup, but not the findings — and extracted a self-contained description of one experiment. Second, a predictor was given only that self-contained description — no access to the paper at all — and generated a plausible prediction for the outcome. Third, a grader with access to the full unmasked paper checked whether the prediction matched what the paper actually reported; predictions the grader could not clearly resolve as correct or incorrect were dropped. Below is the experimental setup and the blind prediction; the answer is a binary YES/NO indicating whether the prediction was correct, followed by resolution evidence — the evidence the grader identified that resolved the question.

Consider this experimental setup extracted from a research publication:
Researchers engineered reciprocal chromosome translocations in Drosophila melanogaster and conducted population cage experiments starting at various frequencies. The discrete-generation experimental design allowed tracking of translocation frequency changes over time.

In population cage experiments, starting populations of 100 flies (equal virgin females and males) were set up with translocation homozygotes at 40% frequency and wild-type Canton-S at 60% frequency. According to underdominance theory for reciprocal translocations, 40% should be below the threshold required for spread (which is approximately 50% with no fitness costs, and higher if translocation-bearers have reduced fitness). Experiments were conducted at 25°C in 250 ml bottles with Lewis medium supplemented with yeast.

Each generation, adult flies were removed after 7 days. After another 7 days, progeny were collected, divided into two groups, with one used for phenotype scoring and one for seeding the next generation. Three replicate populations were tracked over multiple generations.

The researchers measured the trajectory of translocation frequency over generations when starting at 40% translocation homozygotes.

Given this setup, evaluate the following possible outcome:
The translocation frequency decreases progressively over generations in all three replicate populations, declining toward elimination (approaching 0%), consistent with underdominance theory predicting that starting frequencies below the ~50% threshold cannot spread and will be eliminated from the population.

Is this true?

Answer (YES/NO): YES